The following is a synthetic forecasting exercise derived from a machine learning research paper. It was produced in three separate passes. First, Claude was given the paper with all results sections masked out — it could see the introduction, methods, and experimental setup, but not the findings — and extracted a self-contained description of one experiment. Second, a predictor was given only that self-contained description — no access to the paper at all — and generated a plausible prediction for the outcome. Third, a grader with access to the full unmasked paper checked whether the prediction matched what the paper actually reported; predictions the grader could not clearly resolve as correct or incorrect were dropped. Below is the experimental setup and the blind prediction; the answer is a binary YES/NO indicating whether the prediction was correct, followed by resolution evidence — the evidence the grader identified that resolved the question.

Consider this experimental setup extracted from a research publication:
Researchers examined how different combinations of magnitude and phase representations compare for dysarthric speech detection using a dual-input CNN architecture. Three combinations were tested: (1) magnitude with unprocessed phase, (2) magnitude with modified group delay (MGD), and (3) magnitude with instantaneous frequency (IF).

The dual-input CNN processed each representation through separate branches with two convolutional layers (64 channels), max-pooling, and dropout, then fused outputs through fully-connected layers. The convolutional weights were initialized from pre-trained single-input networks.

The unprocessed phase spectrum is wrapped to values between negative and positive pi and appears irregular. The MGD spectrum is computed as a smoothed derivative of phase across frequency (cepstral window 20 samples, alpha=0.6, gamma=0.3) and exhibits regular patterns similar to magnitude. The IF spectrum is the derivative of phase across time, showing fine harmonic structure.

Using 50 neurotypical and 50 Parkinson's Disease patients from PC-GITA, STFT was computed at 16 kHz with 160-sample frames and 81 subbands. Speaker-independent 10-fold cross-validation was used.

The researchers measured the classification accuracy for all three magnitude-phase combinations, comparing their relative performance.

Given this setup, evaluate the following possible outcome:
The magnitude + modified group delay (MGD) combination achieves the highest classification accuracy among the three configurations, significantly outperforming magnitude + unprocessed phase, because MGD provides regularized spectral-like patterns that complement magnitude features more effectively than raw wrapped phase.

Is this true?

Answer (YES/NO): NO